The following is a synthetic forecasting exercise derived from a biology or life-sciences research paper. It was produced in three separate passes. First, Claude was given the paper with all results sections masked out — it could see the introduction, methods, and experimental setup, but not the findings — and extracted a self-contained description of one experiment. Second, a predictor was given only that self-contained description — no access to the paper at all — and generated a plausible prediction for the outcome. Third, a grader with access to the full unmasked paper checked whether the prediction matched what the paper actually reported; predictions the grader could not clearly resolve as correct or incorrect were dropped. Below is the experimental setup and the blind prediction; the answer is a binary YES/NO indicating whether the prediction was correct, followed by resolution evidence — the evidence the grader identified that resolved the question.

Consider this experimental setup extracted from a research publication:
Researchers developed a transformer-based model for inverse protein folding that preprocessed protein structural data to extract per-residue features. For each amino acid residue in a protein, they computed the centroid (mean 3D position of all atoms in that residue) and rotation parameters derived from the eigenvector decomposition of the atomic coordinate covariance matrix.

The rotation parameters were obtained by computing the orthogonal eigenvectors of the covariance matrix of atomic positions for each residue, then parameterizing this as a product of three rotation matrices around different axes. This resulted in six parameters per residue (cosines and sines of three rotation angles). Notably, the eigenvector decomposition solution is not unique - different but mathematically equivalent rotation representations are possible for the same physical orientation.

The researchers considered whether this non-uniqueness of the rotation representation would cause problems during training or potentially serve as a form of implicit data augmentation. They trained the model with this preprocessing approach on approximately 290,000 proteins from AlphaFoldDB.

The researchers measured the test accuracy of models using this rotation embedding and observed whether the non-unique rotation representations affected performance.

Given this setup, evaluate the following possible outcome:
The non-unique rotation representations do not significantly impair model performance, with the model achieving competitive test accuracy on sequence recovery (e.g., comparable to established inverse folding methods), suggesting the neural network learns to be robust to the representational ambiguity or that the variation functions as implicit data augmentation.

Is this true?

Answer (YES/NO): YES